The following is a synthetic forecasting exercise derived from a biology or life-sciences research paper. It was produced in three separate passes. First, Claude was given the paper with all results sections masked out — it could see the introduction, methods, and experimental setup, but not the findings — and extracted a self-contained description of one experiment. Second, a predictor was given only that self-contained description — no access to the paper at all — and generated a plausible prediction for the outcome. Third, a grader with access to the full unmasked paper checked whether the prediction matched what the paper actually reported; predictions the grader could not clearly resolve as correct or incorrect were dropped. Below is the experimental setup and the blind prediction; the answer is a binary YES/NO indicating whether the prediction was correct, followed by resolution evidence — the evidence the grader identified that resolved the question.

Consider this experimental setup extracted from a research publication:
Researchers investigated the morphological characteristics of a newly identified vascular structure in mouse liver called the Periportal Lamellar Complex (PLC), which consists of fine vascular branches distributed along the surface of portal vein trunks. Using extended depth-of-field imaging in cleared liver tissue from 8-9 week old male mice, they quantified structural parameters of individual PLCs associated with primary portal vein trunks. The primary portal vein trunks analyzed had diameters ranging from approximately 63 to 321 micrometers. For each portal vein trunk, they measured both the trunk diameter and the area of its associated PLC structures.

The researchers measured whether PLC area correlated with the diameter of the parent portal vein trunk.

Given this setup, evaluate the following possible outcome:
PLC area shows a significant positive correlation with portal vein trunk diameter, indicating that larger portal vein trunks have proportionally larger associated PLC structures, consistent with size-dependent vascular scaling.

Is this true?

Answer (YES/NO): YES